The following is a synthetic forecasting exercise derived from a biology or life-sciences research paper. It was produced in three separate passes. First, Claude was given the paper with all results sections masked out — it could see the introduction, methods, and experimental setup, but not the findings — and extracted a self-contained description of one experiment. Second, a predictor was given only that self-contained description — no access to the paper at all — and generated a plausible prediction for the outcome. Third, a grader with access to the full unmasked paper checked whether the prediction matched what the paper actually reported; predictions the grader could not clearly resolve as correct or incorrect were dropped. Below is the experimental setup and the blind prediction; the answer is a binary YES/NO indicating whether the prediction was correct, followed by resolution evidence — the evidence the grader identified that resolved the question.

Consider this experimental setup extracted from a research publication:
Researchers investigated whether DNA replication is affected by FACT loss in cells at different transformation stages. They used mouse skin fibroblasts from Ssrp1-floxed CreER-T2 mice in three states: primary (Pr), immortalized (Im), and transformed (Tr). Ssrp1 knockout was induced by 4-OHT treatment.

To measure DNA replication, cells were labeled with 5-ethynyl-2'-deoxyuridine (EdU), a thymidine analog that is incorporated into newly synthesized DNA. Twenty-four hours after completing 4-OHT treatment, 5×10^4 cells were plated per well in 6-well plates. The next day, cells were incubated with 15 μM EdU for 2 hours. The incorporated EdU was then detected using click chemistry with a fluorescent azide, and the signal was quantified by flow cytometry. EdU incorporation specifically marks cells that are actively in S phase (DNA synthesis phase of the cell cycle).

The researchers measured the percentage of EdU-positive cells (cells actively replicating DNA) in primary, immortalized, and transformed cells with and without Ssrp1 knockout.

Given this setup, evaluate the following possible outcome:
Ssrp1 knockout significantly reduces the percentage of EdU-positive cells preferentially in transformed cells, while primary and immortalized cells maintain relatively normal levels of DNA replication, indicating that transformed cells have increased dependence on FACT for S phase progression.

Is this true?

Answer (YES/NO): NO